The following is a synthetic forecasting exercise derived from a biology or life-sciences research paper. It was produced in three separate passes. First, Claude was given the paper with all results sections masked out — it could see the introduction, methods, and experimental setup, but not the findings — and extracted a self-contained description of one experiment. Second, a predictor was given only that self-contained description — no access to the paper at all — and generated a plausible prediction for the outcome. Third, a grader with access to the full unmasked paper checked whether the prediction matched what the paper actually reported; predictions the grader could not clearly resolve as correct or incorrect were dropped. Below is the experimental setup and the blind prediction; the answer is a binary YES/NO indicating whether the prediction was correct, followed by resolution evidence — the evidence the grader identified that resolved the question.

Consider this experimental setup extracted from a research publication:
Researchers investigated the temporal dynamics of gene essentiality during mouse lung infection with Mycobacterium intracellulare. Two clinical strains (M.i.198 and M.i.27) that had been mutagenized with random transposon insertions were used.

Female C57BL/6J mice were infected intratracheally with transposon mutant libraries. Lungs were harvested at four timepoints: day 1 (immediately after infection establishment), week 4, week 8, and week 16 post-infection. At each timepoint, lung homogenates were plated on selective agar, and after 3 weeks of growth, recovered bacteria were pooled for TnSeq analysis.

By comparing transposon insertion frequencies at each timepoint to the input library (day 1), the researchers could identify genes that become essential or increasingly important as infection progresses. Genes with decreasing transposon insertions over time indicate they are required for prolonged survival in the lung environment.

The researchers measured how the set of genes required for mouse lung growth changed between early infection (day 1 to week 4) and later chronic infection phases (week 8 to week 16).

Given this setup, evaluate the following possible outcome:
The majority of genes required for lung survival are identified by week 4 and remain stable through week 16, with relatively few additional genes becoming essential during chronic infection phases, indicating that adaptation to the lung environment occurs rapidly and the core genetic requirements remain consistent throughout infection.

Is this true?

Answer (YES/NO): NO